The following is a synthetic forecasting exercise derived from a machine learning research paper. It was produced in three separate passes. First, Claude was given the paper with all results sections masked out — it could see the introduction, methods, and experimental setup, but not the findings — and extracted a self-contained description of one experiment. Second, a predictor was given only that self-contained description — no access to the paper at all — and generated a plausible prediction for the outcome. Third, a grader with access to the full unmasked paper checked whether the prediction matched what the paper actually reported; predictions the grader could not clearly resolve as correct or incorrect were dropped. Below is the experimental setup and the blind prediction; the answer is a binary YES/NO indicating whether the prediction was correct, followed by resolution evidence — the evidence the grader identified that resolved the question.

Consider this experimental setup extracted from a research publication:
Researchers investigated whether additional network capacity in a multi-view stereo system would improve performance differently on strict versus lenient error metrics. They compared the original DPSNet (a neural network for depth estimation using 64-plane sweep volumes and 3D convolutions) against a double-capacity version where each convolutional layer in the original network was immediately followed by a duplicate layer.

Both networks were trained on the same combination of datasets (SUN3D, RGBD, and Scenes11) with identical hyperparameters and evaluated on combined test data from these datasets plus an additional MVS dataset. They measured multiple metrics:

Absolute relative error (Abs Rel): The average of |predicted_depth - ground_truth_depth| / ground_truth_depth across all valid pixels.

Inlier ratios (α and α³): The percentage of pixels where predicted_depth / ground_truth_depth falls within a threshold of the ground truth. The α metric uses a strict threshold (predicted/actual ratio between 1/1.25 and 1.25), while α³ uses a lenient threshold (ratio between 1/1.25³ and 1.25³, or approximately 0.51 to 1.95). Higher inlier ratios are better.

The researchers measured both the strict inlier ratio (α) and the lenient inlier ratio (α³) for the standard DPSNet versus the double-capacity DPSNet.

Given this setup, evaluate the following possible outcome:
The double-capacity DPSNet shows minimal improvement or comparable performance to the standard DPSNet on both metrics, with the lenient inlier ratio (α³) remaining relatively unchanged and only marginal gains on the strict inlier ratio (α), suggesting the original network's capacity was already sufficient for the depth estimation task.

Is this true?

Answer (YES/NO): NO